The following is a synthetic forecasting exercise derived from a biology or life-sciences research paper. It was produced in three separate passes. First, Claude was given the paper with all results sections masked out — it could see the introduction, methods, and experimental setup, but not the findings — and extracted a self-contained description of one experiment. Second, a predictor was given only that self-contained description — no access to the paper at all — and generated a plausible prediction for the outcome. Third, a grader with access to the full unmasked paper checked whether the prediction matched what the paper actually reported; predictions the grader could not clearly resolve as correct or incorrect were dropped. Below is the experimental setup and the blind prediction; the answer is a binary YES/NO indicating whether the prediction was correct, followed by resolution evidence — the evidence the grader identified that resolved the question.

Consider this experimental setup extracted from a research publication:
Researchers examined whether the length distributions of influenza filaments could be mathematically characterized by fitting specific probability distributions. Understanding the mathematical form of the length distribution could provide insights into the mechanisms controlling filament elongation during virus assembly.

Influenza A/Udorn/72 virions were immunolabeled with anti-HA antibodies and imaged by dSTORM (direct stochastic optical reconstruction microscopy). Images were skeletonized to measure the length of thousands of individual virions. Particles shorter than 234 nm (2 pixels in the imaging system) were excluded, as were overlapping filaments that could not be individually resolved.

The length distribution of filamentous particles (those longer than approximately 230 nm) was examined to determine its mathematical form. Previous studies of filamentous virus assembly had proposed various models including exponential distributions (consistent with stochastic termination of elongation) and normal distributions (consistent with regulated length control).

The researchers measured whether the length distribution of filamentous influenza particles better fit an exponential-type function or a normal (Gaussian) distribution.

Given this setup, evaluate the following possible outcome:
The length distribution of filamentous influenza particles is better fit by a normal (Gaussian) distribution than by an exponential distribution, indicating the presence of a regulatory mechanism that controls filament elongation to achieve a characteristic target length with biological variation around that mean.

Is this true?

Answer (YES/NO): NO